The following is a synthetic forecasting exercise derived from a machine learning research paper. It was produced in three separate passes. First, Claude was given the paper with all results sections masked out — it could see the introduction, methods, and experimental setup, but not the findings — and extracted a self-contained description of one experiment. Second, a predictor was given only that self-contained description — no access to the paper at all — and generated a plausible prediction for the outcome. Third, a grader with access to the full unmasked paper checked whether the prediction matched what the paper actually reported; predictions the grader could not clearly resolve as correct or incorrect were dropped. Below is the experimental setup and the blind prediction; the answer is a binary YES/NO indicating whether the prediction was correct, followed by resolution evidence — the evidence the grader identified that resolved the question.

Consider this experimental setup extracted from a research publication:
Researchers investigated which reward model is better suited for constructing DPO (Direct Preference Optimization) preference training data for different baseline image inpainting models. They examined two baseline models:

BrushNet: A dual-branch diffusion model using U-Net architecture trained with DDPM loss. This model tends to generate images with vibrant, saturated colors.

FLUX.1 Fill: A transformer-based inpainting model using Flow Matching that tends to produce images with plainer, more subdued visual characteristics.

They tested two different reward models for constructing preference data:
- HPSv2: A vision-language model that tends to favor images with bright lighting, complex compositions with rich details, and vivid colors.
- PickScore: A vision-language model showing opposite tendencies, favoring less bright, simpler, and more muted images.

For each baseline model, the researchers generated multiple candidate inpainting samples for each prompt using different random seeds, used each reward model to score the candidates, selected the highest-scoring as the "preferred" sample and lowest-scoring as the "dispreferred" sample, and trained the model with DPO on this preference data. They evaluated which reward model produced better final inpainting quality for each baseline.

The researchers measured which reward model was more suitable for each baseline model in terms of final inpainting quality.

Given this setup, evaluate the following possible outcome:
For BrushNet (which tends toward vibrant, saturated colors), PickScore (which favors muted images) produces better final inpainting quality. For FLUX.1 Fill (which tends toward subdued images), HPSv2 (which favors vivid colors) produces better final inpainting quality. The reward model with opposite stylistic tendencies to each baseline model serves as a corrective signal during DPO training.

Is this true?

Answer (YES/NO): YES